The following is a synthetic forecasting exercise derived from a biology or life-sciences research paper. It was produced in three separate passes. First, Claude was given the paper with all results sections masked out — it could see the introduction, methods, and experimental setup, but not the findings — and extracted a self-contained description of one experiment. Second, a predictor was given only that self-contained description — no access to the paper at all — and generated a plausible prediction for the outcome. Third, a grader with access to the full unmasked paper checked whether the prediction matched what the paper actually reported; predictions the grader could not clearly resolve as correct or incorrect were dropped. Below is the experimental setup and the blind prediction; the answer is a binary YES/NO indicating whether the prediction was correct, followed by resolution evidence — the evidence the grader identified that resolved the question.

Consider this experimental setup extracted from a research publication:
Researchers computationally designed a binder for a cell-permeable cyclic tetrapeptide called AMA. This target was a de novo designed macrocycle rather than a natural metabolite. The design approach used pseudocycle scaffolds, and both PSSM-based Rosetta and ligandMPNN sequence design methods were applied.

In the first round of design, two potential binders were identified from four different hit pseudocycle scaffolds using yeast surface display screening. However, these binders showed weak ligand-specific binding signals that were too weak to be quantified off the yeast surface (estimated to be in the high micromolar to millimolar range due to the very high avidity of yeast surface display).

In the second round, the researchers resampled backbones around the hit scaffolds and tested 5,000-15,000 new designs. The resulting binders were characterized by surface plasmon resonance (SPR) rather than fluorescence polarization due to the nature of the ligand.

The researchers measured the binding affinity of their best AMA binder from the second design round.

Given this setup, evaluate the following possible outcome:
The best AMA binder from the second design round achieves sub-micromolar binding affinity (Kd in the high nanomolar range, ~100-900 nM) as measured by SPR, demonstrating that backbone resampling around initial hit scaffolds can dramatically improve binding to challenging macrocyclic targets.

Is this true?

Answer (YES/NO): YES